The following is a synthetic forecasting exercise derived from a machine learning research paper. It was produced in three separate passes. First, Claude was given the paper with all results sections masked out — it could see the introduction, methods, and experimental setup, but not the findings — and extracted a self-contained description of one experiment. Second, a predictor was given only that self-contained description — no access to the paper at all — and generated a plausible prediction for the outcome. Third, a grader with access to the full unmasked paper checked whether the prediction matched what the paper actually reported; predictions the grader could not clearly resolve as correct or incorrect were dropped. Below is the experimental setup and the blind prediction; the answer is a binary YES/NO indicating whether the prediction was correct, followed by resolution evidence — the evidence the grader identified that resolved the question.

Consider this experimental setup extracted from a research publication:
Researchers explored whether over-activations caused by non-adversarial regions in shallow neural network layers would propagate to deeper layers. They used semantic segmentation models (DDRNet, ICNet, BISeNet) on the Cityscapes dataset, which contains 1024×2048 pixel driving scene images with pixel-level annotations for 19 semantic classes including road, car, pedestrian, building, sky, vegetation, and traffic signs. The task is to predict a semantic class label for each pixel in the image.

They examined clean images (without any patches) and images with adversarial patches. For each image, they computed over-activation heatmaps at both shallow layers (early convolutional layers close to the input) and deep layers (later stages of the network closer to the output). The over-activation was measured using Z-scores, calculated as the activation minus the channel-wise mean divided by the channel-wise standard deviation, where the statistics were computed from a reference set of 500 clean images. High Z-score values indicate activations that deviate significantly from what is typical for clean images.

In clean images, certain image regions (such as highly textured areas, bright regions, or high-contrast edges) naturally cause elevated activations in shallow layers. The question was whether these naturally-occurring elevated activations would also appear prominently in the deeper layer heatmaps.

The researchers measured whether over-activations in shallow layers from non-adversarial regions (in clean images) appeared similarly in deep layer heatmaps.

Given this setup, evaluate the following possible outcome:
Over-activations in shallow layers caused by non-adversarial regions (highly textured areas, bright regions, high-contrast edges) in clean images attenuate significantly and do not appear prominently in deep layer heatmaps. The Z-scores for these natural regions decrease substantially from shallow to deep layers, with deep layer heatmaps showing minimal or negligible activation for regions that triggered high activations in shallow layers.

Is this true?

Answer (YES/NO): YES